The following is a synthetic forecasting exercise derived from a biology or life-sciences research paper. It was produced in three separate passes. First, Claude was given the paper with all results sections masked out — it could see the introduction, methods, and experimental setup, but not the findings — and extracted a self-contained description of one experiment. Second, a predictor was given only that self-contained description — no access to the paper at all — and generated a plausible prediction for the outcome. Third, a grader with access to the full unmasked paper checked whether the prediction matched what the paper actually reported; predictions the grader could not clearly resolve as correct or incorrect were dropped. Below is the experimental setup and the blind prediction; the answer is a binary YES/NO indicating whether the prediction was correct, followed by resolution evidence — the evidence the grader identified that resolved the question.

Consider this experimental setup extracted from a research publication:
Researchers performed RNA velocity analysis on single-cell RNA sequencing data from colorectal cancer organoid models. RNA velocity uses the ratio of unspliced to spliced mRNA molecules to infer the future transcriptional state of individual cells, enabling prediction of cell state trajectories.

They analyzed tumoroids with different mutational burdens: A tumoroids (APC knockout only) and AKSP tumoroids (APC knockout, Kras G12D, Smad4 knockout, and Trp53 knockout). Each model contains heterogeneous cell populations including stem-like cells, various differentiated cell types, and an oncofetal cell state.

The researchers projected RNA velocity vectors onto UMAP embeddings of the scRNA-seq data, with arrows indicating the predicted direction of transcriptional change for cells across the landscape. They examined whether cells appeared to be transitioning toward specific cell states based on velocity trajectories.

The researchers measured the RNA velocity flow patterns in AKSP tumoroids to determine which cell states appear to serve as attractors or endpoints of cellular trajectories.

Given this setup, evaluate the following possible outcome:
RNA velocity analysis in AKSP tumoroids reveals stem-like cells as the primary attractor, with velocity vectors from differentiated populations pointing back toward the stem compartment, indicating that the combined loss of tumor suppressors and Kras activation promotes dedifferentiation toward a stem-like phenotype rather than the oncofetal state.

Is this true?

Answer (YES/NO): NO